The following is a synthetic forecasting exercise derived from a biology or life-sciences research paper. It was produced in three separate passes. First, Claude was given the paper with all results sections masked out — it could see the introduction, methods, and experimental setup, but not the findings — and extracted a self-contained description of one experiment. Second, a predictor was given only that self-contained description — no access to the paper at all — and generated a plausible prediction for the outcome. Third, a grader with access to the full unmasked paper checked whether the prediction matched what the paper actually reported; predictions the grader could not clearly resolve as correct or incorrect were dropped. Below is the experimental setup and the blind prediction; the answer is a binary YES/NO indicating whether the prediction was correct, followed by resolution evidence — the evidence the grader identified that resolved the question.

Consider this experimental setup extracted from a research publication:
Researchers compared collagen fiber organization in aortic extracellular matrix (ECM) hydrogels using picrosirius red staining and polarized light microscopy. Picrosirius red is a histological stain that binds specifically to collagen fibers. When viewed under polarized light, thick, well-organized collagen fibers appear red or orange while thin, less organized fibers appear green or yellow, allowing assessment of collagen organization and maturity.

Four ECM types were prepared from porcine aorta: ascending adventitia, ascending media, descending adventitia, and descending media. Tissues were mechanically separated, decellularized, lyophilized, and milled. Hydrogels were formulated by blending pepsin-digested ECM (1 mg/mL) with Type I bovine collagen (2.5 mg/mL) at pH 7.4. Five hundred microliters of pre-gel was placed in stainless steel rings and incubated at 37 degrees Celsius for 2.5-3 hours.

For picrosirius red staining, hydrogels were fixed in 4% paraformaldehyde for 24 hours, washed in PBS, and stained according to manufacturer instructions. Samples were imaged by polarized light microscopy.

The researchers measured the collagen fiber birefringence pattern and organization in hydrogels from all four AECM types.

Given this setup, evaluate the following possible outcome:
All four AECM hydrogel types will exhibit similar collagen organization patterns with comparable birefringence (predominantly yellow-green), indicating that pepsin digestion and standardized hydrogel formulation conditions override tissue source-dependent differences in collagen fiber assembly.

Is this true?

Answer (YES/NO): NO